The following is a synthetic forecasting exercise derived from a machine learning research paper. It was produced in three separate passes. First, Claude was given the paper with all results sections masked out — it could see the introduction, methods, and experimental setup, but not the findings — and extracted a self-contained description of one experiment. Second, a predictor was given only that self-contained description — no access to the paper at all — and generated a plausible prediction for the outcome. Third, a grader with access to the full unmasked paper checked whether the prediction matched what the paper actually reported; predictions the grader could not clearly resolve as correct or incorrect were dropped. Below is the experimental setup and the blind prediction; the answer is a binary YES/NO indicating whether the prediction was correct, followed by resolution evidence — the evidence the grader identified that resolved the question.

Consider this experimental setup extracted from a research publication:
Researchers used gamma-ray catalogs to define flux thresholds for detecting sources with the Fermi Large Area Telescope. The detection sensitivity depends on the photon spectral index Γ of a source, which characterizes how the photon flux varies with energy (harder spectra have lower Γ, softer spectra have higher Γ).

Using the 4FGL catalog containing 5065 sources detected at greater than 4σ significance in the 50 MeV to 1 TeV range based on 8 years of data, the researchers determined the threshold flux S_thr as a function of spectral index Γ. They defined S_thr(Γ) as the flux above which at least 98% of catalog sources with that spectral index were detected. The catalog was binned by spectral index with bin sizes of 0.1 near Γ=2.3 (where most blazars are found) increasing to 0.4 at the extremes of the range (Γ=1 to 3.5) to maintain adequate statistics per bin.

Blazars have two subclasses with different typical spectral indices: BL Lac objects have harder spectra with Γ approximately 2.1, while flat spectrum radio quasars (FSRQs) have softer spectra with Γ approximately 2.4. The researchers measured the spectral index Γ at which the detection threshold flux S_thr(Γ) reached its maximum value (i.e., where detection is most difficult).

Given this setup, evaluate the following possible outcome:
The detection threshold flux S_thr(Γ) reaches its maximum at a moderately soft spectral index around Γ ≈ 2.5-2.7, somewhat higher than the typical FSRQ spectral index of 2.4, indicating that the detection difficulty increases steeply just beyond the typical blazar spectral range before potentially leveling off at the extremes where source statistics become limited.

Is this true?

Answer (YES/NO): NO